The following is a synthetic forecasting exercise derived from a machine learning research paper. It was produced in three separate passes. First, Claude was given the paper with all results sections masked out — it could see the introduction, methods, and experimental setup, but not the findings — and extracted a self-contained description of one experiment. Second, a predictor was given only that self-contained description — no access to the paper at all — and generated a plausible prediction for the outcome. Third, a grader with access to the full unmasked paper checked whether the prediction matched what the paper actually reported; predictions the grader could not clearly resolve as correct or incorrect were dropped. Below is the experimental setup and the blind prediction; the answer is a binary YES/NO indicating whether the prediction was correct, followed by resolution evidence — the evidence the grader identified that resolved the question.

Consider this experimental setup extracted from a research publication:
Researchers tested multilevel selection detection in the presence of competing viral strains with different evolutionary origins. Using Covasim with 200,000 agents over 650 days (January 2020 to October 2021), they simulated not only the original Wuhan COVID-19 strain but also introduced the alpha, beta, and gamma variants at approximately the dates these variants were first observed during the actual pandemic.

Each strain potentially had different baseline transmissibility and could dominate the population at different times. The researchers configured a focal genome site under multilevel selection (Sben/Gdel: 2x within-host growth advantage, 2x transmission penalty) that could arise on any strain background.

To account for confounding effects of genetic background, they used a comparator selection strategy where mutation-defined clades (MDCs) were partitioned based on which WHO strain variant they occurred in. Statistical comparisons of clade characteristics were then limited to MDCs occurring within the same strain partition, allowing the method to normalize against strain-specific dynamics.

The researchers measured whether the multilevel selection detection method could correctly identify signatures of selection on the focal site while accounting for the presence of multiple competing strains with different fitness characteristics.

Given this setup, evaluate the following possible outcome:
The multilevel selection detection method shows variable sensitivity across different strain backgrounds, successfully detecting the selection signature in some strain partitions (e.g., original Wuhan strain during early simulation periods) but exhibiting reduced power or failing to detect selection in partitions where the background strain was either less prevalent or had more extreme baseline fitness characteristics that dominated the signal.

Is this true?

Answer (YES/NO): NO